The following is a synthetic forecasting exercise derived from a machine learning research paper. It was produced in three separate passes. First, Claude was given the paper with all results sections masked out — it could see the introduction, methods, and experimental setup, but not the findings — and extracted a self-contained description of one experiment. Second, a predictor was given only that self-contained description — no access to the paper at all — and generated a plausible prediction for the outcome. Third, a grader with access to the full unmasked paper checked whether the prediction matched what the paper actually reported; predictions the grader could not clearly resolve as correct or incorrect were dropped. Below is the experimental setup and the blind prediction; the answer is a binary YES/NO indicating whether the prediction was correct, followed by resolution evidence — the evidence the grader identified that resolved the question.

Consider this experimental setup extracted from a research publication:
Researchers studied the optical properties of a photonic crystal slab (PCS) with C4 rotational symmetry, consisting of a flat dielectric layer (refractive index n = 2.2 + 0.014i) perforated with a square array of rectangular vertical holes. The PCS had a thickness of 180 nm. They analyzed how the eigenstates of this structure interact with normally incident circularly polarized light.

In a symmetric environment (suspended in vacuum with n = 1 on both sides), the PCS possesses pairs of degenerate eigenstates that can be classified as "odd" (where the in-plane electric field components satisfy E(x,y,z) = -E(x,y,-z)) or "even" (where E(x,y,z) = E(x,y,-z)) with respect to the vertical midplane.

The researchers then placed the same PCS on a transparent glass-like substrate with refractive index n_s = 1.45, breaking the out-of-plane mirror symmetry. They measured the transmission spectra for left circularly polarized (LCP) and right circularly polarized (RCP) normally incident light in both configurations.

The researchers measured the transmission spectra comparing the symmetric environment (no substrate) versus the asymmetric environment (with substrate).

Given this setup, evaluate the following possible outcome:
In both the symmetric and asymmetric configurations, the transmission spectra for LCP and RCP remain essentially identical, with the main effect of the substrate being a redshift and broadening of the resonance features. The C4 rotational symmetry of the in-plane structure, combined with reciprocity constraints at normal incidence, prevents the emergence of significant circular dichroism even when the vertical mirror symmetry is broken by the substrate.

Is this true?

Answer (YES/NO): NO